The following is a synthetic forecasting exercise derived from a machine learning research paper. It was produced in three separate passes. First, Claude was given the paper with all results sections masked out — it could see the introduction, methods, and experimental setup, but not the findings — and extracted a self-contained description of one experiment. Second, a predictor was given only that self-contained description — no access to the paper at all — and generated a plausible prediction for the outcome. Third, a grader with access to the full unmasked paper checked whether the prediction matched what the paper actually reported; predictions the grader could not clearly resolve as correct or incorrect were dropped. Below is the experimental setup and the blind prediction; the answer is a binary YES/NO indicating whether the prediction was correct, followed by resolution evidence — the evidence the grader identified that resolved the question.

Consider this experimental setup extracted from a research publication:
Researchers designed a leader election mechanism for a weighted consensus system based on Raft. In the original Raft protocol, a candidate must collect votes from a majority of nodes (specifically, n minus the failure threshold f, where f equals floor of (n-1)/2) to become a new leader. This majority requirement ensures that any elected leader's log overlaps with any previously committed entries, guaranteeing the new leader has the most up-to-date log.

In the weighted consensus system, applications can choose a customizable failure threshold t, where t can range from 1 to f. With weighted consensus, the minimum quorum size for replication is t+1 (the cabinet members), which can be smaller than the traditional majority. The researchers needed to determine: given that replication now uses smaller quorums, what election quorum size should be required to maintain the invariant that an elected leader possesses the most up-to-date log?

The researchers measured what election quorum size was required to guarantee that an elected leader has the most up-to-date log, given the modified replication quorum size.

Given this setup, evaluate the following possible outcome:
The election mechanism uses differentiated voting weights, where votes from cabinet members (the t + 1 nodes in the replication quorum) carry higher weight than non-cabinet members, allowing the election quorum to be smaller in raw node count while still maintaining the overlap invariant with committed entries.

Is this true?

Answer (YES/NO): NO